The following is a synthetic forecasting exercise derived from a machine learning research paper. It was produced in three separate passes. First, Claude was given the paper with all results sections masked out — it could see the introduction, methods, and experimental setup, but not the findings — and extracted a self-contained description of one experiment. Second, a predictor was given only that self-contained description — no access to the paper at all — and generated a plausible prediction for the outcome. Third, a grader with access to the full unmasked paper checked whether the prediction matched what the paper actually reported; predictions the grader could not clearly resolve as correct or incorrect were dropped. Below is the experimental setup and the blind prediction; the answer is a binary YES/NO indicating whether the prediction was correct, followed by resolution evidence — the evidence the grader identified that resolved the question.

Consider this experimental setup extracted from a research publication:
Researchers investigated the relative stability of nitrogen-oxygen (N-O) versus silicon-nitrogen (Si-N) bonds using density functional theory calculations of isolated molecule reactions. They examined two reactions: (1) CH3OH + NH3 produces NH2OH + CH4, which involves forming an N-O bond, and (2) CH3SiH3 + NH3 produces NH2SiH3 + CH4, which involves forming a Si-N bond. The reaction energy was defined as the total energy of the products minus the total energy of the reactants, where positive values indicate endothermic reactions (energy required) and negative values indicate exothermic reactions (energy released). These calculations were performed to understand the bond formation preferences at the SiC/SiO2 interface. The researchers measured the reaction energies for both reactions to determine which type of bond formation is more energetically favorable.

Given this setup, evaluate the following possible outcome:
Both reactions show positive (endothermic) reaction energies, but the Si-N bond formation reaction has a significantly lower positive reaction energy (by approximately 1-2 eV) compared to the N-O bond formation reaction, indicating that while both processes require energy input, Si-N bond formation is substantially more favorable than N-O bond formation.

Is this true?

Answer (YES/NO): NO